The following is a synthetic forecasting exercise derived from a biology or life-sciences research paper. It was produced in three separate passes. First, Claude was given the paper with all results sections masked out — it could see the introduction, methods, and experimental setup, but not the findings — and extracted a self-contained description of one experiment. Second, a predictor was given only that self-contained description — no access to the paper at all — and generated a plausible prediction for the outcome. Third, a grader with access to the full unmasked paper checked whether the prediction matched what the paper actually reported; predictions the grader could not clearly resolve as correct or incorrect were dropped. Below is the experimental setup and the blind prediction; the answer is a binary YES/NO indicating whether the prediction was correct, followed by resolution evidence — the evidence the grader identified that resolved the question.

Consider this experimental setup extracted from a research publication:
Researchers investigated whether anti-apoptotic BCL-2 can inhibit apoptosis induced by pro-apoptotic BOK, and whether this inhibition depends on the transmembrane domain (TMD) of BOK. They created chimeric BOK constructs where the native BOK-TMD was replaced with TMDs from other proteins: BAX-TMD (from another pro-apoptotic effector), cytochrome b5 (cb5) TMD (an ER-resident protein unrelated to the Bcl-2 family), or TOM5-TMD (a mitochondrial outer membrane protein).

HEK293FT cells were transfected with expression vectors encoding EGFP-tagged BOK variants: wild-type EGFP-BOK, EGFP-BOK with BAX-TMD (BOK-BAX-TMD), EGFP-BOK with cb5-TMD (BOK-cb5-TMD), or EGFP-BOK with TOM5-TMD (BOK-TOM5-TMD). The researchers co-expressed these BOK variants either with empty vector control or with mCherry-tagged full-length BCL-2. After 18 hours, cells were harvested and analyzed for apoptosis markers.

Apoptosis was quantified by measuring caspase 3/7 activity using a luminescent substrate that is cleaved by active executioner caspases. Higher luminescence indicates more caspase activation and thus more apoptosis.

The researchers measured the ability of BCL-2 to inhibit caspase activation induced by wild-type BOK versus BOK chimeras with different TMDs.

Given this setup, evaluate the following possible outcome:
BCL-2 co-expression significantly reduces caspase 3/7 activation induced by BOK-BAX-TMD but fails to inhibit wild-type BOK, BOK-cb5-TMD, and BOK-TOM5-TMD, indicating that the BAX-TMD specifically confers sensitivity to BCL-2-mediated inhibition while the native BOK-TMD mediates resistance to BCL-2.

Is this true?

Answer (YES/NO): NO